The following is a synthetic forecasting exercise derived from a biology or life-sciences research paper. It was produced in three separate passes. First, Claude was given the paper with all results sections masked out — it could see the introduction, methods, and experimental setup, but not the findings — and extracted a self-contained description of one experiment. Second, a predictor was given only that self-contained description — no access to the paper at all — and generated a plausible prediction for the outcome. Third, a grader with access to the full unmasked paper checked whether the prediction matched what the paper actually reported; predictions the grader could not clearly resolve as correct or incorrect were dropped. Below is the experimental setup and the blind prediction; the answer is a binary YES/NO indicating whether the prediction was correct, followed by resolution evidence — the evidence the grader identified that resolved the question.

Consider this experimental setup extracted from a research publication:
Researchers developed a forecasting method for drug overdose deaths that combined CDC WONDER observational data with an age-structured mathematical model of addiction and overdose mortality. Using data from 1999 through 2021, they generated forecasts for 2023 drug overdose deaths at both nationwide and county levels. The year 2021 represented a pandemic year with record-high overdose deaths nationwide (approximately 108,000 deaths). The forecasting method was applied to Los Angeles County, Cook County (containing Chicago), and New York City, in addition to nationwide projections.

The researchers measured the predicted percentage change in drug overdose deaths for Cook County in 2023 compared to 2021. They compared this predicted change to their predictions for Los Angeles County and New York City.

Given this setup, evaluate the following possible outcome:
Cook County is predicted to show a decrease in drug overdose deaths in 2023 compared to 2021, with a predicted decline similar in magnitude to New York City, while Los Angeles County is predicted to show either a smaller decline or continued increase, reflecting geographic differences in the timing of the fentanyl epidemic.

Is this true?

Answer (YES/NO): NO